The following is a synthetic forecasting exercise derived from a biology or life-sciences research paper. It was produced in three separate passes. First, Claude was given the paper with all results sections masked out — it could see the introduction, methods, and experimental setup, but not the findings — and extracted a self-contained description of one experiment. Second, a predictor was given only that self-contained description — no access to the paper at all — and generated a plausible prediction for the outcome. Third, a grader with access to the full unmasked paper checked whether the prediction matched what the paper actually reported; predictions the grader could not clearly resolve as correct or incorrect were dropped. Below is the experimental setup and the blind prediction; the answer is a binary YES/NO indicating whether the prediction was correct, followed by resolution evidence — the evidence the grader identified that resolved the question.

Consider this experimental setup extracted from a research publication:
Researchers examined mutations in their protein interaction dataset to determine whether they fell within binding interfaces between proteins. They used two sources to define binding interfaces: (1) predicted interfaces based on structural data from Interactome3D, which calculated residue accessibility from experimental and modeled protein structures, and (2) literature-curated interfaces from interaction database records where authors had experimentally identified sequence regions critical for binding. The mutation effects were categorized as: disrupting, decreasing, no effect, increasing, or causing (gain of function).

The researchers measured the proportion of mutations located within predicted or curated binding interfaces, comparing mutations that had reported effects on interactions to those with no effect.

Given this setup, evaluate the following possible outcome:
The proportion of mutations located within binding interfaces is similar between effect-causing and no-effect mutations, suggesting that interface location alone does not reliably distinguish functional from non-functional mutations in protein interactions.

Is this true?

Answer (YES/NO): NO